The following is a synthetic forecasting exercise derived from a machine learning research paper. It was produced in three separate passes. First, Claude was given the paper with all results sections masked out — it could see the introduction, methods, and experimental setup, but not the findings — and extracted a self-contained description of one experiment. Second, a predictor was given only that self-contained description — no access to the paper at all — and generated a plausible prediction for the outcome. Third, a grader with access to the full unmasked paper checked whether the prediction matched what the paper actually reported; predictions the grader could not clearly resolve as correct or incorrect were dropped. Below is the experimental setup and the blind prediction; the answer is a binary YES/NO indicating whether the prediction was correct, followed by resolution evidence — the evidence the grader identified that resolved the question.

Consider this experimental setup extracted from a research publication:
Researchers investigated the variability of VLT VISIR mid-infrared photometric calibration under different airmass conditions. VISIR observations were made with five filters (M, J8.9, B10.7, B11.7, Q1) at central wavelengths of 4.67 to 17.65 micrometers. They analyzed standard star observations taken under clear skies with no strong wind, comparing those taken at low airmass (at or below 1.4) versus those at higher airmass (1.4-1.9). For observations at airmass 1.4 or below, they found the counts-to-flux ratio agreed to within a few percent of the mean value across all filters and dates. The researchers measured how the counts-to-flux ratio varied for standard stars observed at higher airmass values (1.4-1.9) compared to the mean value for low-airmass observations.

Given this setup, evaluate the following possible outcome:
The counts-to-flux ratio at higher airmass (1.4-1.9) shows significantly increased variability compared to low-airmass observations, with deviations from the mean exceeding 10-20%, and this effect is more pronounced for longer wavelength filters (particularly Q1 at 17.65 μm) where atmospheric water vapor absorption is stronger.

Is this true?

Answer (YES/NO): NO